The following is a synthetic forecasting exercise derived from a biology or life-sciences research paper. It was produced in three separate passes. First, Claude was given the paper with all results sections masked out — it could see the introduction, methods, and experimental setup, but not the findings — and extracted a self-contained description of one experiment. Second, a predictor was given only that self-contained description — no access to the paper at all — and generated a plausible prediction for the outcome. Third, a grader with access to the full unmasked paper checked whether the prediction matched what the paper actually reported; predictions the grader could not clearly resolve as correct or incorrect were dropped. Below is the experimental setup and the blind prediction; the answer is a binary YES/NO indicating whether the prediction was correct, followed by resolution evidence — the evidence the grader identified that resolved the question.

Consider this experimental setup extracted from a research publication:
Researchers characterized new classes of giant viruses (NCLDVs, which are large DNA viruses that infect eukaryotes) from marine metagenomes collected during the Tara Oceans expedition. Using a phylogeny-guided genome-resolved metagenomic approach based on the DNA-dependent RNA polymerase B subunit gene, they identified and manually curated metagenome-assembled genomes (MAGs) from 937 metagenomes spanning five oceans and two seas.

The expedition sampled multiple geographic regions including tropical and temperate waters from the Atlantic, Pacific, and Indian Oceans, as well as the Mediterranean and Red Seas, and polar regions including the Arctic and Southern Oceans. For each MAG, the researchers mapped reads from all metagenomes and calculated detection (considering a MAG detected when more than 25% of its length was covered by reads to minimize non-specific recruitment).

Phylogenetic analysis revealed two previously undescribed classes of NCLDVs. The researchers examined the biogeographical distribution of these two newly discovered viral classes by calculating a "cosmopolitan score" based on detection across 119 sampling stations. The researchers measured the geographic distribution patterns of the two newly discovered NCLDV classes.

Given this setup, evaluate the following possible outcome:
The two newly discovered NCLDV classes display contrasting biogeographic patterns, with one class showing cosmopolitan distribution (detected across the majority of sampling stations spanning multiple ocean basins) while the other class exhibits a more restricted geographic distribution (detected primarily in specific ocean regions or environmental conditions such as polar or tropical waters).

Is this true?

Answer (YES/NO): YES